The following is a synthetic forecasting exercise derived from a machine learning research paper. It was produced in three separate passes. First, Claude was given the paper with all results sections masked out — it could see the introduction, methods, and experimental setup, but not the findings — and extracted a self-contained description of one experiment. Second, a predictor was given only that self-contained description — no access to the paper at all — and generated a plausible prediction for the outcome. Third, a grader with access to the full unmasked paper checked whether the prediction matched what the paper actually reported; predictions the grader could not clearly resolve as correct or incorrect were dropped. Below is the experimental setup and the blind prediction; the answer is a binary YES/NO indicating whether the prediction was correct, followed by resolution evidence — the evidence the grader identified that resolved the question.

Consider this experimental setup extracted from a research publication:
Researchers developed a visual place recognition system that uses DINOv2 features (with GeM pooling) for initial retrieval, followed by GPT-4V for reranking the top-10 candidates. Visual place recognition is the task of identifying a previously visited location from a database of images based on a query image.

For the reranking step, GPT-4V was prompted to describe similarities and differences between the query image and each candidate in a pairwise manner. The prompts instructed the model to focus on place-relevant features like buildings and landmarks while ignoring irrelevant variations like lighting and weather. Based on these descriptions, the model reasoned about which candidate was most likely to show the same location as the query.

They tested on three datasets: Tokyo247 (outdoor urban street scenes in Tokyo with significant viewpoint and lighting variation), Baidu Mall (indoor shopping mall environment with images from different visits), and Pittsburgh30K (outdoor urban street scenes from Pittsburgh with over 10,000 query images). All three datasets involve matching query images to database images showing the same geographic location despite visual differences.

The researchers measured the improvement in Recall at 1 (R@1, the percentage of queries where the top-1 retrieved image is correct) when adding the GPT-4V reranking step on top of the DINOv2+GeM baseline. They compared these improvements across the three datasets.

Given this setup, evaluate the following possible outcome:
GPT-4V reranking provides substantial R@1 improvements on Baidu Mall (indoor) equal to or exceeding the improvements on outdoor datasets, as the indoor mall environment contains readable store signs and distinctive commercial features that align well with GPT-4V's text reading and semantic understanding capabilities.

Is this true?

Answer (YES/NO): YES